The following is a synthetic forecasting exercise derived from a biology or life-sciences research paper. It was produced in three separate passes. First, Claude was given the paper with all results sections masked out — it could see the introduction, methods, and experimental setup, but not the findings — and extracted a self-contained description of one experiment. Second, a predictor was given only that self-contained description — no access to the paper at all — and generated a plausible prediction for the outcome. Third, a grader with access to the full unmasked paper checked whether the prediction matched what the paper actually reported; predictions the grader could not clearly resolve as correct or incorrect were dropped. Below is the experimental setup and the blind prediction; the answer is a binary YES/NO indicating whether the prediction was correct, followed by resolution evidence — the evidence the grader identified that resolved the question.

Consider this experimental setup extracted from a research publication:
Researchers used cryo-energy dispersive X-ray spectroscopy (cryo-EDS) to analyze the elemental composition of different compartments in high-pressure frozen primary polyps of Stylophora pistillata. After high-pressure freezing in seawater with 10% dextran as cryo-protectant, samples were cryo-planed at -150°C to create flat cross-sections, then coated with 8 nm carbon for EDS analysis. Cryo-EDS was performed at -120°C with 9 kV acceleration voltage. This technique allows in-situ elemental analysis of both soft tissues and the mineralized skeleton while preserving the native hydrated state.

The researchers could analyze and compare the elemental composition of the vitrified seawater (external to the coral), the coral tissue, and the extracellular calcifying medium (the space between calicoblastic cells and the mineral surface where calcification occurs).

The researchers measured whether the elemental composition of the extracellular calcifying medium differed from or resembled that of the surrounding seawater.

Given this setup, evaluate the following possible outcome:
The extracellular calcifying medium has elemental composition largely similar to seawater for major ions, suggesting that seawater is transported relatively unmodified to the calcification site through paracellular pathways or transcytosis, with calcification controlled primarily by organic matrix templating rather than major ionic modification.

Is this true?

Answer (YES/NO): NO